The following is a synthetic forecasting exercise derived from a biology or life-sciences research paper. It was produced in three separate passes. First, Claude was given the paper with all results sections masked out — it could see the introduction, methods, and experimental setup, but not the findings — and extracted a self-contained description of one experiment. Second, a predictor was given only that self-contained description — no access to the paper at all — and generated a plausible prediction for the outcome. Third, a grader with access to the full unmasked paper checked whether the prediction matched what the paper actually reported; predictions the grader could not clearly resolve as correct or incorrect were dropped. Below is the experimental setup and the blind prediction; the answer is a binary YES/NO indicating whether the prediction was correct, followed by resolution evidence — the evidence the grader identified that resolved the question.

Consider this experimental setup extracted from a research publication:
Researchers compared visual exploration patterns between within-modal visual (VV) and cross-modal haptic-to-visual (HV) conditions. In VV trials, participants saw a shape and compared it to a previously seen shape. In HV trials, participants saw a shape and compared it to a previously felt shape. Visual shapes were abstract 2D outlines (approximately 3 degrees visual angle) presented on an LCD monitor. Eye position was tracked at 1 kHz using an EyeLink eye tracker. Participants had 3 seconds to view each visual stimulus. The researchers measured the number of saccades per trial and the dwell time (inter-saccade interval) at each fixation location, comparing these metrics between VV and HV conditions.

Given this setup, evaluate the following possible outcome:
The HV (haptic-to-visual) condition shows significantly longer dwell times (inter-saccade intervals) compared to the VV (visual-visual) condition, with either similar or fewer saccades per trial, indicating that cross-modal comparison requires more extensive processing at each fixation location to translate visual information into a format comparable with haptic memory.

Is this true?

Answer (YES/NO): NO